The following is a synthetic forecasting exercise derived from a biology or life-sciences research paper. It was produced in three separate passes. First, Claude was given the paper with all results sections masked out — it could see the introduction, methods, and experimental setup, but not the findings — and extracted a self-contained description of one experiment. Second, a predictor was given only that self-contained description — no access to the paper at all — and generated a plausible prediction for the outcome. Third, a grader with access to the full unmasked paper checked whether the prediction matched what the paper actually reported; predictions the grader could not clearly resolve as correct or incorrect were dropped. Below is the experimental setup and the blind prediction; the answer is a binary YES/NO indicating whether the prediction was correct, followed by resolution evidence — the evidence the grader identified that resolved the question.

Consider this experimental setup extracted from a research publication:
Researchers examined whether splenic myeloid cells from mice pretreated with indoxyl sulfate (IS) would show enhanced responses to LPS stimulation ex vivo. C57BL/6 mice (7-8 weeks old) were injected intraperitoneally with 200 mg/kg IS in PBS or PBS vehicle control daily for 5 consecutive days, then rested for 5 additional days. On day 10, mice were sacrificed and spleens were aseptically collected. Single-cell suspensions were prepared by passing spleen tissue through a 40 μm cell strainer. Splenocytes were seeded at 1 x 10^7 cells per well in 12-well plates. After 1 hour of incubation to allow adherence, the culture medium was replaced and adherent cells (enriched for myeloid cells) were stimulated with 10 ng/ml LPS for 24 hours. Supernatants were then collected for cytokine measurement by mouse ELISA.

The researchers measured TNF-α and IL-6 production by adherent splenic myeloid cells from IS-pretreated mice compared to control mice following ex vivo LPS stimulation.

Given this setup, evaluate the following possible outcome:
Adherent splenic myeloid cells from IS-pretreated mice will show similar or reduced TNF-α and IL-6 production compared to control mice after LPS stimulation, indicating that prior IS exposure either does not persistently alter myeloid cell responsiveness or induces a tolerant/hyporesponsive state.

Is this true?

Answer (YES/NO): NO